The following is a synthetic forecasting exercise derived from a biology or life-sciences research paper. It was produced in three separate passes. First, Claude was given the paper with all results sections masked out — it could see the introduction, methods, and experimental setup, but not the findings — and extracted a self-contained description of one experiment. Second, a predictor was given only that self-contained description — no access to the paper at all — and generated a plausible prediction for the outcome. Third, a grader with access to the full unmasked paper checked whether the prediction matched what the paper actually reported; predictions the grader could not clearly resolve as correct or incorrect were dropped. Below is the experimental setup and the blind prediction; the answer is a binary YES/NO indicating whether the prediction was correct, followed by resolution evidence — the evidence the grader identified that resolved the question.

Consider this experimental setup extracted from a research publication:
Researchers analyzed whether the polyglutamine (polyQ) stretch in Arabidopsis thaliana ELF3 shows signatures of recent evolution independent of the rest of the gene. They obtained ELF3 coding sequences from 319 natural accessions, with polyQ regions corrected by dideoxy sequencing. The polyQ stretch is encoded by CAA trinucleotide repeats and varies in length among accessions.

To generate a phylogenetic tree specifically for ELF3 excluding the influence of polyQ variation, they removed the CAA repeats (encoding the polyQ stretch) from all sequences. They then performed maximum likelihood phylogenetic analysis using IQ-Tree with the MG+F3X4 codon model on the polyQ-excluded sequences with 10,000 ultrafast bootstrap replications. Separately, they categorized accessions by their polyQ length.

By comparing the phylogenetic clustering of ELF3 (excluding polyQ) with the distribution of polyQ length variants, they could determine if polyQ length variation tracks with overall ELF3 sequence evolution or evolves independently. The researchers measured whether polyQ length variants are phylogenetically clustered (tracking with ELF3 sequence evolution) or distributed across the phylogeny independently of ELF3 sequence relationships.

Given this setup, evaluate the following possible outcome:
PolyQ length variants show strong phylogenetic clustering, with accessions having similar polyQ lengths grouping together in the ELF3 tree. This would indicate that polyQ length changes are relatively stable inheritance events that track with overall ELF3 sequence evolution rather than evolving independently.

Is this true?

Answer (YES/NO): NO